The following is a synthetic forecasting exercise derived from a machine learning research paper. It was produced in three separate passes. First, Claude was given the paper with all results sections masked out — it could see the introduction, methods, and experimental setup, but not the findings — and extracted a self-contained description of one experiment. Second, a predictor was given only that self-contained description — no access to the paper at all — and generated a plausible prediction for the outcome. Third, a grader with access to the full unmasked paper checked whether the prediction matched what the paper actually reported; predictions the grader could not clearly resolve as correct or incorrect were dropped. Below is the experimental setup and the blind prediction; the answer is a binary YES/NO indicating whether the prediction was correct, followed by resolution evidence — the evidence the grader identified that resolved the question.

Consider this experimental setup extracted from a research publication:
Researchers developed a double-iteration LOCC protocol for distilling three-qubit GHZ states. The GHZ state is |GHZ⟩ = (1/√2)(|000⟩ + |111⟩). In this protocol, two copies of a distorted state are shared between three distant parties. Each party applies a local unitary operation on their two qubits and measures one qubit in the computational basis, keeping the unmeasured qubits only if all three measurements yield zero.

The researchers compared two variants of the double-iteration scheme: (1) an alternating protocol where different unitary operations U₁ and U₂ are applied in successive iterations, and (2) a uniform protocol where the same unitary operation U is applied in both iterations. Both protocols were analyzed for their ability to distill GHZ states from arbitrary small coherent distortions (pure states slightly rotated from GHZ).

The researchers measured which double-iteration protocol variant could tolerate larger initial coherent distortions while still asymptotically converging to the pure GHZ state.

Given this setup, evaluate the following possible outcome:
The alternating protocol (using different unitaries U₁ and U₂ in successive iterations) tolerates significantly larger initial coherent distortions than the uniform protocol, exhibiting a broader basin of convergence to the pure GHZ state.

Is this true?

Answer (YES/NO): NO